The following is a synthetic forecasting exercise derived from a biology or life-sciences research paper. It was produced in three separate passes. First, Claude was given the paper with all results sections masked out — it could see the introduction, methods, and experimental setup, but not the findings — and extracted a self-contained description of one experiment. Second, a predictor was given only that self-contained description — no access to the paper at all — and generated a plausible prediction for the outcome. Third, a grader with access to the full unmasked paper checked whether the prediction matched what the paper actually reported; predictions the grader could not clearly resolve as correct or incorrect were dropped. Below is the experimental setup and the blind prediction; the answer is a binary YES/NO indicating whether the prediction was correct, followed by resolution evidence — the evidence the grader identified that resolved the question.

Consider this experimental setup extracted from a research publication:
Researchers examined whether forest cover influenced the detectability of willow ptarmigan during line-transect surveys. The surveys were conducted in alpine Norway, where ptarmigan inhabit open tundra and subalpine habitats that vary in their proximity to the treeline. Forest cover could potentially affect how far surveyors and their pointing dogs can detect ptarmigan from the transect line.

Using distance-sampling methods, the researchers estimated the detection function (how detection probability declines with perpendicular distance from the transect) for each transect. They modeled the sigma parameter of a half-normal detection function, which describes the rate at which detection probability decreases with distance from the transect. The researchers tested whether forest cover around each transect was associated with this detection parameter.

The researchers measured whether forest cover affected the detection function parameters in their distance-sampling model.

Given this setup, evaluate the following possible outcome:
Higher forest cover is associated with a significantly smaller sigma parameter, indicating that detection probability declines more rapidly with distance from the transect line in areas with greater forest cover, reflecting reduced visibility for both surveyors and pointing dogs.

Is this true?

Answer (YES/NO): NO